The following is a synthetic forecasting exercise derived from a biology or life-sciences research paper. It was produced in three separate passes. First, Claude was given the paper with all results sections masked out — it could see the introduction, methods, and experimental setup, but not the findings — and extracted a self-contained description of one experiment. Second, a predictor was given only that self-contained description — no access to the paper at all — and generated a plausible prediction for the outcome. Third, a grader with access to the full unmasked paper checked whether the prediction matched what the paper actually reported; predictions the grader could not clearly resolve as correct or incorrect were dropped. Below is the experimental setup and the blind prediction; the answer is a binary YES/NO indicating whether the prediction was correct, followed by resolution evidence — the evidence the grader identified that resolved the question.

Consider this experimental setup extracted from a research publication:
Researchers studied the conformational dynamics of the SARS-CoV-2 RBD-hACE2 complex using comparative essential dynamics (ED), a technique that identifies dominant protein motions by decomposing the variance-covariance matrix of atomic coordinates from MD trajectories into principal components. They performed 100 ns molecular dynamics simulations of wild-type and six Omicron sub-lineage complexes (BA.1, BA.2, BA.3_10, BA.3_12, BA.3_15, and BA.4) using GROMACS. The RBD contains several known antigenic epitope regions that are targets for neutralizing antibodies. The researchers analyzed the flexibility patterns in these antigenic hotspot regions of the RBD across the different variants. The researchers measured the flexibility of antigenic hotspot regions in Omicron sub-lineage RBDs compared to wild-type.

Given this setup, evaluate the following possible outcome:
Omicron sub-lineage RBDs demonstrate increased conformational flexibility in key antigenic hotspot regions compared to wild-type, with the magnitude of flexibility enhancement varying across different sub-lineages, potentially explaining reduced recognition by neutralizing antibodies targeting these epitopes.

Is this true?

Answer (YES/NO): YES